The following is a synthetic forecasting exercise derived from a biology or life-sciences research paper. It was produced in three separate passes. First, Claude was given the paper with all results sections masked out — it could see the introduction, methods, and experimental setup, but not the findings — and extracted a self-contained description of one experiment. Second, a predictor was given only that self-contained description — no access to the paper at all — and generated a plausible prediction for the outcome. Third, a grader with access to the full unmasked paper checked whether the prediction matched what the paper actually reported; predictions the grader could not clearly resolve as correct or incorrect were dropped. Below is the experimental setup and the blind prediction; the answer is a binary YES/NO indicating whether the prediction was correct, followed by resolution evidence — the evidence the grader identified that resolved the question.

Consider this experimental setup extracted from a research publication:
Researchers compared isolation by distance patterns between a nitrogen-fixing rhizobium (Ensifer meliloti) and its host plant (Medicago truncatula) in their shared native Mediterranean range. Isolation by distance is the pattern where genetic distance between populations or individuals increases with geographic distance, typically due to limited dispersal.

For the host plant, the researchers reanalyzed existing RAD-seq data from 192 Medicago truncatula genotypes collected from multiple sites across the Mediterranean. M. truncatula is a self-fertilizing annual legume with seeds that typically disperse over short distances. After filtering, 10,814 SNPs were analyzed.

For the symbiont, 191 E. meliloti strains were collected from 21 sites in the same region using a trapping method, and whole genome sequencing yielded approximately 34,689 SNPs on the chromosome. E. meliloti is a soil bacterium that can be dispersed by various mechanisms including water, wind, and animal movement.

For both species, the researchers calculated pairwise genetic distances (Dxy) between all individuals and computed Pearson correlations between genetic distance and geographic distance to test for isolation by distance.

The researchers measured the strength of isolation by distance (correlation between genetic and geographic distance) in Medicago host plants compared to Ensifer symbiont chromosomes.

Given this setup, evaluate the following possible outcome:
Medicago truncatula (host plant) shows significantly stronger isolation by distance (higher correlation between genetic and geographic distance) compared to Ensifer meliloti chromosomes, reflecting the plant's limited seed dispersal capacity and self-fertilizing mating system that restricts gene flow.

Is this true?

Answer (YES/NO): YES